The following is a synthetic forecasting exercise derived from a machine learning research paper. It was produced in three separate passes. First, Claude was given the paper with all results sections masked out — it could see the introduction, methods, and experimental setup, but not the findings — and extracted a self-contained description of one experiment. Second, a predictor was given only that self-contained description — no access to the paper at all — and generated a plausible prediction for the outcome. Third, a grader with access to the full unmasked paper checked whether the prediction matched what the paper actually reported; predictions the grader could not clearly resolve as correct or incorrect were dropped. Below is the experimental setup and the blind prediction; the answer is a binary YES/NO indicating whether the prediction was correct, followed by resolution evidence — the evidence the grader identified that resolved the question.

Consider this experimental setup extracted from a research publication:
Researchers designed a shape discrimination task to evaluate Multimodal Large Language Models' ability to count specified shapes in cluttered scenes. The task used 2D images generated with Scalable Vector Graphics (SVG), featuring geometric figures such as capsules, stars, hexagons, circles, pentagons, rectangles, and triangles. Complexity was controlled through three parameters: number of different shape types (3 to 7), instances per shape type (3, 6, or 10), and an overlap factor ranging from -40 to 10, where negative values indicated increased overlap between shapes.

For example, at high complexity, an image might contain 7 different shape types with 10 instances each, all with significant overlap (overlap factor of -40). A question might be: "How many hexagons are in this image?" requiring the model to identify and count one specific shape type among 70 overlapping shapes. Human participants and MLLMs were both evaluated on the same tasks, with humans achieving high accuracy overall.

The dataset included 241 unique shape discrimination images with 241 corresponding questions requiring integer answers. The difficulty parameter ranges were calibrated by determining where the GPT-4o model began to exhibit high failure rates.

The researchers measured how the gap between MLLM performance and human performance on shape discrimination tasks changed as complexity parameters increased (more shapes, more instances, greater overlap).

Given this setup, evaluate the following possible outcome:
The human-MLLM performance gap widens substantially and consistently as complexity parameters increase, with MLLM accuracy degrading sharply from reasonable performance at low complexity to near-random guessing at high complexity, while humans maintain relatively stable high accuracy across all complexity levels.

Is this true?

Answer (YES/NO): YES